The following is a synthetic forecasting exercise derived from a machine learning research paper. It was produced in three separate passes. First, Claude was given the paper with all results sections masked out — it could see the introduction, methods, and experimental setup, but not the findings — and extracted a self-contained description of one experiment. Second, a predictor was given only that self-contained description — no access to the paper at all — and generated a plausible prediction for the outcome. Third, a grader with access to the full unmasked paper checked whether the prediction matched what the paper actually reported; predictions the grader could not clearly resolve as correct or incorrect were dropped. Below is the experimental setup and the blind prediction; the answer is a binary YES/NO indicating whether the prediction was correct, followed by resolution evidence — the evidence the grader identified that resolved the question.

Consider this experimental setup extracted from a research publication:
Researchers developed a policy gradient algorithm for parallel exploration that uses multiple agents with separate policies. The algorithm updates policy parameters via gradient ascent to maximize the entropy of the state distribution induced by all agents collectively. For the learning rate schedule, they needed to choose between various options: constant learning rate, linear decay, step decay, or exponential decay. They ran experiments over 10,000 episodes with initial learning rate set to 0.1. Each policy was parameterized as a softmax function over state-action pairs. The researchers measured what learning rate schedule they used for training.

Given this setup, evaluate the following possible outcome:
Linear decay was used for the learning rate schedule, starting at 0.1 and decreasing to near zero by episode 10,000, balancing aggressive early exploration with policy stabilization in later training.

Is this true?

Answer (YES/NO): NO